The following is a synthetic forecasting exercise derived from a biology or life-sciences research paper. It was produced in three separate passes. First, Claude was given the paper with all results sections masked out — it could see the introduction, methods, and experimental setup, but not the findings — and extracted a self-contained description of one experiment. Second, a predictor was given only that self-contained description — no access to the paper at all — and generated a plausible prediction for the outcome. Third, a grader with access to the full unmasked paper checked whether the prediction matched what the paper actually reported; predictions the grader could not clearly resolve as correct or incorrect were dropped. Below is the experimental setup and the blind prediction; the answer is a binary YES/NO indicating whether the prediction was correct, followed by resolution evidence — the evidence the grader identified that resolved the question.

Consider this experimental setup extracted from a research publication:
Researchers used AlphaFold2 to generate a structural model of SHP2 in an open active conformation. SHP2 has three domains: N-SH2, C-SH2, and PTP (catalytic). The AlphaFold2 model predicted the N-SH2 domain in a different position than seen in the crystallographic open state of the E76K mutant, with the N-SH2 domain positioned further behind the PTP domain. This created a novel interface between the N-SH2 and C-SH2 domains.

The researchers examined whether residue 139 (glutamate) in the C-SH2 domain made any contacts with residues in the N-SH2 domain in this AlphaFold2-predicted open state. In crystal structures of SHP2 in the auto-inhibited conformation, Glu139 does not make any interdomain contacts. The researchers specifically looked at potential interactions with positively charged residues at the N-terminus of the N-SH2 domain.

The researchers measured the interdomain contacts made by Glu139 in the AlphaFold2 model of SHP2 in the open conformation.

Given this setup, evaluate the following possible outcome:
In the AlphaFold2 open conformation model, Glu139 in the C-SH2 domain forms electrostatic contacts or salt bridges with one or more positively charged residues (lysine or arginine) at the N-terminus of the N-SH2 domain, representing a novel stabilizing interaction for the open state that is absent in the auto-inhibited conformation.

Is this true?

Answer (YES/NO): YES